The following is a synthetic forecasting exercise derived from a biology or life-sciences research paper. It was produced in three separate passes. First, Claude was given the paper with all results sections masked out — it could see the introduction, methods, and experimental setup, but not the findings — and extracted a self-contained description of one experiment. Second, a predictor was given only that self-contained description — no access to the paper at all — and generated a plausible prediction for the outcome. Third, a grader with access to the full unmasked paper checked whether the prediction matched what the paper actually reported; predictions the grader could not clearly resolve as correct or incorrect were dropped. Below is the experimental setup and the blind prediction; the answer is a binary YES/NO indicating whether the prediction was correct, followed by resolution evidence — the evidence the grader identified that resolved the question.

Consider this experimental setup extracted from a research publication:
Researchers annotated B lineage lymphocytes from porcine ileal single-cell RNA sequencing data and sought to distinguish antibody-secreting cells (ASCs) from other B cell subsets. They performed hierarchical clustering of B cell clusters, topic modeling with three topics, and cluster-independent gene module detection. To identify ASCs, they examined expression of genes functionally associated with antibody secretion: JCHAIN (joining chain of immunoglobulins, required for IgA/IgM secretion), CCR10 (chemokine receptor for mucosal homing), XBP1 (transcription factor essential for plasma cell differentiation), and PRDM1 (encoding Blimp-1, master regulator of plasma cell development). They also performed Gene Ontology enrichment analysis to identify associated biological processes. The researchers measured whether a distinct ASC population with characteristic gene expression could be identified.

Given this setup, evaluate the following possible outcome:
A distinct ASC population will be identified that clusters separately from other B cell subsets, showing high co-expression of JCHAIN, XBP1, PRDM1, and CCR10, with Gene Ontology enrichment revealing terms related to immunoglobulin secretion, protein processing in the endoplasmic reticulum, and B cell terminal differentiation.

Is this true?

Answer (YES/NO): NO